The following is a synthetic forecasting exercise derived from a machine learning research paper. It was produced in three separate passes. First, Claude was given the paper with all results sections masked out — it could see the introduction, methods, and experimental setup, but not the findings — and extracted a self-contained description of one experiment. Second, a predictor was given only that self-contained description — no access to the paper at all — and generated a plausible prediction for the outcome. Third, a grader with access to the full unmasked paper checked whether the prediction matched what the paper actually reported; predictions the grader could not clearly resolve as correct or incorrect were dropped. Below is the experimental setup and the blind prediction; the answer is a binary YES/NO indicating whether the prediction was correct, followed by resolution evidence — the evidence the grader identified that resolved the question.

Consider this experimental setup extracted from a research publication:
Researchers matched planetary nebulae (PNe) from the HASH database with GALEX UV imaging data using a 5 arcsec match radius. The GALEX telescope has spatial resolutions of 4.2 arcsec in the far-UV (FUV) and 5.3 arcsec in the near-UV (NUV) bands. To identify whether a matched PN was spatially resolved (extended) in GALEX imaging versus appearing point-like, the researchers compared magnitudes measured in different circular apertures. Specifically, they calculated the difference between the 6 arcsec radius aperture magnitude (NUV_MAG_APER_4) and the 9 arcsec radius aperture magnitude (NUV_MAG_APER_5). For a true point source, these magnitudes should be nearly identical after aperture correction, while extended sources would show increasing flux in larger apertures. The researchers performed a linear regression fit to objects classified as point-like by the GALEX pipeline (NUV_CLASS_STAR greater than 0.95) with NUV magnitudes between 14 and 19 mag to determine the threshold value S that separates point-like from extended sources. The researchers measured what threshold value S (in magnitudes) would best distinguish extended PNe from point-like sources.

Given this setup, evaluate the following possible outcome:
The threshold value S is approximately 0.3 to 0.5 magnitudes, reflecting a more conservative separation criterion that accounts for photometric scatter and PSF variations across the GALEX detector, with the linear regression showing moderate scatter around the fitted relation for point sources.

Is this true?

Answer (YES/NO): NO